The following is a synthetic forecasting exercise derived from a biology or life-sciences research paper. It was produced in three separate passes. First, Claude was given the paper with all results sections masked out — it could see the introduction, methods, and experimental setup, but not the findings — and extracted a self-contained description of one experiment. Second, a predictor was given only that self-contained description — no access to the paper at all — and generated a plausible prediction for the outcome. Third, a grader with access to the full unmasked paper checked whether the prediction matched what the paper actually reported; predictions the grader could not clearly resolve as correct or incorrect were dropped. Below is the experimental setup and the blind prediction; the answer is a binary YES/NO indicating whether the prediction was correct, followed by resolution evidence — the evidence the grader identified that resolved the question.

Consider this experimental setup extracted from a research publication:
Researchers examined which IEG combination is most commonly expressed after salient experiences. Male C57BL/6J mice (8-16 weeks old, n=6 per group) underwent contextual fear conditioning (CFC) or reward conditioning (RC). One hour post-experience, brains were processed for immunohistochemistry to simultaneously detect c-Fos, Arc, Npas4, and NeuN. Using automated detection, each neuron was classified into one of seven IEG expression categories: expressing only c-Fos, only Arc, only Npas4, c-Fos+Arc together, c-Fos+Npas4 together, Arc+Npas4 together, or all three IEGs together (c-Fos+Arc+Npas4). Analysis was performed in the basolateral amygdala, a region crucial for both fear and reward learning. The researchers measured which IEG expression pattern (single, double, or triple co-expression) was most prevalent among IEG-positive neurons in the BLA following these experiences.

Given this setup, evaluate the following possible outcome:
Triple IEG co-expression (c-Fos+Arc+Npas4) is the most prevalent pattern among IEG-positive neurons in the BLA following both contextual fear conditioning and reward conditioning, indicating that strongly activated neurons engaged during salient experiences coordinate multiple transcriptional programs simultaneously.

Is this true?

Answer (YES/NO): NO